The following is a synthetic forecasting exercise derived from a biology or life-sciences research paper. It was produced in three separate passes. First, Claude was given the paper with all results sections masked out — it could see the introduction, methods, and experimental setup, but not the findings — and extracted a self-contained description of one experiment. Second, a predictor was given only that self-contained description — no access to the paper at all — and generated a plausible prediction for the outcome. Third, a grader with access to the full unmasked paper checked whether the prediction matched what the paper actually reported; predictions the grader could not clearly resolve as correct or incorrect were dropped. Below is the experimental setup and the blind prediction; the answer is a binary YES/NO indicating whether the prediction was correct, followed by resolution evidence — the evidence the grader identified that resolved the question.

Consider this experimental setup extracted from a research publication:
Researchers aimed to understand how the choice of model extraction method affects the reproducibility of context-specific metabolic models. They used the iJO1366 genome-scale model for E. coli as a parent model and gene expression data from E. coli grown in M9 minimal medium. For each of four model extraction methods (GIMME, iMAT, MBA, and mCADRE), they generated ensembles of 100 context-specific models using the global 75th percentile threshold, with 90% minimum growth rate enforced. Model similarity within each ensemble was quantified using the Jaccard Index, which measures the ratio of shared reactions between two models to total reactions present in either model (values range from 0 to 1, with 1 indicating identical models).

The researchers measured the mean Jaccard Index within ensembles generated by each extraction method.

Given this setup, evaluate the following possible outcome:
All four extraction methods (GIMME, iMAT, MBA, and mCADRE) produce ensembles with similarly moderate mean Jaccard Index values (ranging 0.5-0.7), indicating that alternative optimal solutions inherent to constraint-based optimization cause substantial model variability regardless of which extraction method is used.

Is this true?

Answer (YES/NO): NO